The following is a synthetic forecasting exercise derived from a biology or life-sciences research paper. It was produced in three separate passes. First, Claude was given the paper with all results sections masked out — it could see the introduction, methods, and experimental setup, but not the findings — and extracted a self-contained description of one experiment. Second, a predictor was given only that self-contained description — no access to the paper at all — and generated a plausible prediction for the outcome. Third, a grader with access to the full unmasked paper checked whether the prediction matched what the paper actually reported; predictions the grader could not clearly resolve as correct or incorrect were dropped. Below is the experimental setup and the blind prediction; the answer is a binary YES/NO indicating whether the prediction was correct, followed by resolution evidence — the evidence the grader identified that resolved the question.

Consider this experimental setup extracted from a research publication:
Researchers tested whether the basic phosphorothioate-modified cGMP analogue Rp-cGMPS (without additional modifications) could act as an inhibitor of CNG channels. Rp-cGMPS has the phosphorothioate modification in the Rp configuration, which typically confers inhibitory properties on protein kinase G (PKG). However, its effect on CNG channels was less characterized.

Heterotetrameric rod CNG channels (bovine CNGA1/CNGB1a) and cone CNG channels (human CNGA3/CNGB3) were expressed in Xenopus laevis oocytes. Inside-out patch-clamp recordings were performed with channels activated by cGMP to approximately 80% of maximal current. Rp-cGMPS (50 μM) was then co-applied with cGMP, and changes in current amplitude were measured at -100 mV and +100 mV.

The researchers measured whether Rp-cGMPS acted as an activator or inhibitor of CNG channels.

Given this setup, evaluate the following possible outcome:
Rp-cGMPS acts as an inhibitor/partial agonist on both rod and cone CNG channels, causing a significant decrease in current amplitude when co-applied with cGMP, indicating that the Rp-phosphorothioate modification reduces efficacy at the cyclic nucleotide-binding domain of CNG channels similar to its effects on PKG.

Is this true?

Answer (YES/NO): NO